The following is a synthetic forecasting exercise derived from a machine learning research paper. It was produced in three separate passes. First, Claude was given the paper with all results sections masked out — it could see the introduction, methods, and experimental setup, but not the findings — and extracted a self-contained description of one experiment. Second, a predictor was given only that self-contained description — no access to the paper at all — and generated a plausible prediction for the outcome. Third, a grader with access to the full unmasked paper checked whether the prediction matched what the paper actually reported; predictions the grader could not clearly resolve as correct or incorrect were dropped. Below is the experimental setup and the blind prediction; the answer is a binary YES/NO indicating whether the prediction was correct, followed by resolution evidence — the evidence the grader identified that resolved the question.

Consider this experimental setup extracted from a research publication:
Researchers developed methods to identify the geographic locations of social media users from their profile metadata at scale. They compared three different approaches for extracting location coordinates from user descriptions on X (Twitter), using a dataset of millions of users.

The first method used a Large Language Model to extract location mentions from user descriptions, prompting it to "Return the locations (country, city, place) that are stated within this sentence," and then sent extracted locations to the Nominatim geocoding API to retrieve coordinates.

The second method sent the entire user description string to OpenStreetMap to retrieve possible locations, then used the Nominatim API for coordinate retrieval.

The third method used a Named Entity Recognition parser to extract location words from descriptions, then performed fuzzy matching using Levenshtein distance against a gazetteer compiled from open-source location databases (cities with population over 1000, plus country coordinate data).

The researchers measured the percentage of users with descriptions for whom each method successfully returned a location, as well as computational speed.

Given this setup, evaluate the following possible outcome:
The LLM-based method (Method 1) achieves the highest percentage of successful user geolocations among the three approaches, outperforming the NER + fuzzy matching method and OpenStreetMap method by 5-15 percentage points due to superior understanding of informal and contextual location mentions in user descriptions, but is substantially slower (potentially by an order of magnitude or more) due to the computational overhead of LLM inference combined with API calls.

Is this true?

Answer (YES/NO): NO